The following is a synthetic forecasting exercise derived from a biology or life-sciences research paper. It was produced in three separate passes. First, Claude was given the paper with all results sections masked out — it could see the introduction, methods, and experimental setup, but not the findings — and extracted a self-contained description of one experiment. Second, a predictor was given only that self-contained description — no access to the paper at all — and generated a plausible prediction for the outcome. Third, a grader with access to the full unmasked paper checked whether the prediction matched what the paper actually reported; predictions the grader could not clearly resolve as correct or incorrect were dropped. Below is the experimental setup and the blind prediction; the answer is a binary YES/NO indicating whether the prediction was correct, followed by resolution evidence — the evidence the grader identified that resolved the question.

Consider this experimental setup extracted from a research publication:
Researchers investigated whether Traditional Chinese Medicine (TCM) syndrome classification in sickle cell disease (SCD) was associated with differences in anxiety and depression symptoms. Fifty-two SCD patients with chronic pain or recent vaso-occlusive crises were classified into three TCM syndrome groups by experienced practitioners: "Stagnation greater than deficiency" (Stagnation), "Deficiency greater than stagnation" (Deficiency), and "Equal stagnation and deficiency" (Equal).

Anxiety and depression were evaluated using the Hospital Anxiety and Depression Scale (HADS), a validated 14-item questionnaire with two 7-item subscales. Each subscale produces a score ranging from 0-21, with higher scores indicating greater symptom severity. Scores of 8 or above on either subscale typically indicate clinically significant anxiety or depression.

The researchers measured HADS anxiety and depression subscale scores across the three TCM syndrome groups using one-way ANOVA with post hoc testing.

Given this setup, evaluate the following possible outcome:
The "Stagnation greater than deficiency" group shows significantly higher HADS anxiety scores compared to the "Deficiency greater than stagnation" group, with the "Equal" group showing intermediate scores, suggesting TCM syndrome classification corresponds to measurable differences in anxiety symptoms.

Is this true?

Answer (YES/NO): NO